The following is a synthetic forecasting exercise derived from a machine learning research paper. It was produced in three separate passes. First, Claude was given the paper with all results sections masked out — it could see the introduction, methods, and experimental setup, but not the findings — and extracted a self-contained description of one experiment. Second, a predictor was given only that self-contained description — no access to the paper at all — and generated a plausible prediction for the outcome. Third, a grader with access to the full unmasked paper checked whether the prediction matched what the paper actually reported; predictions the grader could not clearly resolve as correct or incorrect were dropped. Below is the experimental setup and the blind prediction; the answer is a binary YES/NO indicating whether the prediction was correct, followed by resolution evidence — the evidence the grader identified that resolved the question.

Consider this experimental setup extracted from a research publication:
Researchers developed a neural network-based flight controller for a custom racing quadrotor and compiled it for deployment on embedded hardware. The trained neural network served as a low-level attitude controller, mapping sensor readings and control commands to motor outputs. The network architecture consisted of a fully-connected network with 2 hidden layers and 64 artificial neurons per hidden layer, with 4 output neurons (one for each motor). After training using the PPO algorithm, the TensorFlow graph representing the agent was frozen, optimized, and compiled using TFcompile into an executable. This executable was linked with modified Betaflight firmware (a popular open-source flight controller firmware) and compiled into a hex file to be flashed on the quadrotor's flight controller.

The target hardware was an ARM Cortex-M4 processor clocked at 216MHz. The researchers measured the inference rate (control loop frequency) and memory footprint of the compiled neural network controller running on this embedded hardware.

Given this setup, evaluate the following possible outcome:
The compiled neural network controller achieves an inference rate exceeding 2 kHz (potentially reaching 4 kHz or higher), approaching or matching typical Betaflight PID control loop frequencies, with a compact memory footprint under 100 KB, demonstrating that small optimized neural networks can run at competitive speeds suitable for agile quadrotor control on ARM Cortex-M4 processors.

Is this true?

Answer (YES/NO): NO